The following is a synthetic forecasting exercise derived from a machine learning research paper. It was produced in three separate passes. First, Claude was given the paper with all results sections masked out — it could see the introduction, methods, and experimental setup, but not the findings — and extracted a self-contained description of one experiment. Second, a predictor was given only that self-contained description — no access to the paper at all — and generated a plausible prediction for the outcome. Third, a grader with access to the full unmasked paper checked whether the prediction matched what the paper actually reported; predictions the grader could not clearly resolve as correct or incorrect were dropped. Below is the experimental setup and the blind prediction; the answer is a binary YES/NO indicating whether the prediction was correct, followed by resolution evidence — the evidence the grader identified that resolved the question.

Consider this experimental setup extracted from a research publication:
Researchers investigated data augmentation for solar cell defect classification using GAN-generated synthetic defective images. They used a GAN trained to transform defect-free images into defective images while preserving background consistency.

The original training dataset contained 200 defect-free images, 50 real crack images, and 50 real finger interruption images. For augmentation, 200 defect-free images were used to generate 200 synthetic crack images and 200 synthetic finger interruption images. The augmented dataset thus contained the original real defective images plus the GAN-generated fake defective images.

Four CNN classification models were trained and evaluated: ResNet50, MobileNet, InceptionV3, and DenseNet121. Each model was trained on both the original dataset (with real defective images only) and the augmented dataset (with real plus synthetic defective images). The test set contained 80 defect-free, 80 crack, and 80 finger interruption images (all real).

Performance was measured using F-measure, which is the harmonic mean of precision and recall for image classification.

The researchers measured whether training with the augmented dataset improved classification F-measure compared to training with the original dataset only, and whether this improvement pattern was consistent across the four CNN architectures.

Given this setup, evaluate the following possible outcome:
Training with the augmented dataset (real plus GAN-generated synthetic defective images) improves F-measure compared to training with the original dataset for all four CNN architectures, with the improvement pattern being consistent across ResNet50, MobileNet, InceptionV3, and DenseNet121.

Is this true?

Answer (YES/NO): YES